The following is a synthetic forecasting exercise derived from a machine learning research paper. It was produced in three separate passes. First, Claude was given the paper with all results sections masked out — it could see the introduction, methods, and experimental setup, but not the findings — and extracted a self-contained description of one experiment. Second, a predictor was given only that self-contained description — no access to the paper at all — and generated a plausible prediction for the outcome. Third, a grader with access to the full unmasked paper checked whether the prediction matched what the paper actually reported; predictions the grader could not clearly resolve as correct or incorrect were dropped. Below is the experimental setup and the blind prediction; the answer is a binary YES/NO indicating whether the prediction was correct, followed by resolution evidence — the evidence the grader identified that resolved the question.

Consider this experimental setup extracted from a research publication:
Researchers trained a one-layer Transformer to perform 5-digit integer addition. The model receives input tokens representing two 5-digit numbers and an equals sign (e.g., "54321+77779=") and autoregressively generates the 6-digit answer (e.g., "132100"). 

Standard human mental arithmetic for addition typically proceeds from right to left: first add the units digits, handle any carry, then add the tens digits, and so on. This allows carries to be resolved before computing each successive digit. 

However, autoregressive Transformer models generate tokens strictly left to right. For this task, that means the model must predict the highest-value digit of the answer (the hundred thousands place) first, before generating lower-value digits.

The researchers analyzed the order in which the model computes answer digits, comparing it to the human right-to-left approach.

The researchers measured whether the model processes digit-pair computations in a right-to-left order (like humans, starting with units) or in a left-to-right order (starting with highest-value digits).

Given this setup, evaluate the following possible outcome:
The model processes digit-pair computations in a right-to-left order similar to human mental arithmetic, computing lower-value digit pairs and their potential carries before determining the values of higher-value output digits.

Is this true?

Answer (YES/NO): NO